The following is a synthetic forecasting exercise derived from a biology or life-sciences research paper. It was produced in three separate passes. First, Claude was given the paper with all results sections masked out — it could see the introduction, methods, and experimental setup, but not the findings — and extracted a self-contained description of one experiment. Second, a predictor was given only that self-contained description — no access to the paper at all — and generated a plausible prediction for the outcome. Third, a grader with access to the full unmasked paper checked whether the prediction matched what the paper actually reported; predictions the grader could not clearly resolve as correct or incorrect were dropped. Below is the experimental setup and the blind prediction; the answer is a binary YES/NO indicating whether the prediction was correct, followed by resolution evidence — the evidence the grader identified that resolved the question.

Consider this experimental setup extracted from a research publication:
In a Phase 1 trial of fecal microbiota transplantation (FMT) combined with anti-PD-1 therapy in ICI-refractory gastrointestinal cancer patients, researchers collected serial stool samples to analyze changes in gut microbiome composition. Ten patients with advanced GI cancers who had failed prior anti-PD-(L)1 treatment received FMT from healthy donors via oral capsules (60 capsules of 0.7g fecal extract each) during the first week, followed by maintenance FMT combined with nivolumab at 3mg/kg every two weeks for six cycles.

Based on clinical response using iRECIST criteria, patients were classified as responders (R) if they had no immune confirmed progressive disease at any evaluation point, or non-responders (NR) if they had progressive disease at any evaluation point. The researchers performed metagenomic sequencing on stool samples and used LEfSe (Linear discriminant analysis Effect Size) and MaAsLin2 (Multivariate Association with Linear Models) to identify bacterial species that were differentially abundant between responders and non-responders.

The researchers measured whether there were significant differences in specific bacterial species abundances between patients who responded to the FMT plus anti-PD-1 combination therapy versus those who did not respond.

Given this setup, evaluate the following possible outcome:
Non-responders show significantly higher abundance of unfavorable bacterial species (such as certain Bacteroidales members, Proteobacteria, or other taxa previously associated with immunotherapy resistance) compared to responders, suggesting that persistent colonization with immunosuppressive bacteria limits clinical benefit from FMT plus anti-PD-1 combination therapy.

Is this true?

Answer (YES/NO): YES